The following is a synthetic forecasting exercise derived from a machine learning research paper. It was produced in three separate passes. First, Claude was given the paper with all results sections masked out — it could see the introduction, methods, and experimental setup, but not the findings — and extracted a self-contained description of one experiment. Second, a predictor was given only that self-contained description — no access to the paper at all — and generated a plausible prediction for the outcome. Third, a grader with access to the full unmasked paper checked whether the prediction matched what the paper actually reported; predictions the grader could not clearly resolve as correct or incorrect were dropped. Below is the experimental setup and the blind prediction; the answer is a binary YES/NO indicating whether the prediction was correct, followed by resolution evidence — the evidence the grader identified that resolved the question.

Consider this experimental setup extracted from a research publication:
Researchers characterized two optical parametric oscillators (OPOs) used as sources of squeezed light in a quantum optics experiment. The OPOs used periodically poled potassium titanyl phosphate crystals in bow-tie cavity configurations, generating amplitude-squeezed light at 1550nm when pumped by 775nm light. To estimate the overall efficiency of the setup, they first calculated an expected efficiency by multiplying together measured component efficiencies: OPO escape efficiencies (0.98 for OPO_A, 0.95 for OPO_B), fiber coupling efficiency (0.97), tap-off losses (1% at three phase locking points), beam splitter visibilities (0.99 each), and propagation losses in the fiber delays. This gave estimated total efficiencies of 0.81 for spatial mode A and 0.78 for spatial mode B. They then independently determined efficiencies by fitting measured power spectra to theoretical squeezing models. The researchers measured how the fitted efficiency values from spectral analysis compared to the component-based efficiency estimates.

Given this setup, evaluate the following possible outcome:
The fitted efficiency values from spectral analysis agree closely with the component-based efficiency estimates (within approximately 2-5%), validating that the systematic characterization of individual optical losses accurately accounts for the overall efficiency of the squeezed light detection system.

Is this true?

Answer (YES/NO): NO